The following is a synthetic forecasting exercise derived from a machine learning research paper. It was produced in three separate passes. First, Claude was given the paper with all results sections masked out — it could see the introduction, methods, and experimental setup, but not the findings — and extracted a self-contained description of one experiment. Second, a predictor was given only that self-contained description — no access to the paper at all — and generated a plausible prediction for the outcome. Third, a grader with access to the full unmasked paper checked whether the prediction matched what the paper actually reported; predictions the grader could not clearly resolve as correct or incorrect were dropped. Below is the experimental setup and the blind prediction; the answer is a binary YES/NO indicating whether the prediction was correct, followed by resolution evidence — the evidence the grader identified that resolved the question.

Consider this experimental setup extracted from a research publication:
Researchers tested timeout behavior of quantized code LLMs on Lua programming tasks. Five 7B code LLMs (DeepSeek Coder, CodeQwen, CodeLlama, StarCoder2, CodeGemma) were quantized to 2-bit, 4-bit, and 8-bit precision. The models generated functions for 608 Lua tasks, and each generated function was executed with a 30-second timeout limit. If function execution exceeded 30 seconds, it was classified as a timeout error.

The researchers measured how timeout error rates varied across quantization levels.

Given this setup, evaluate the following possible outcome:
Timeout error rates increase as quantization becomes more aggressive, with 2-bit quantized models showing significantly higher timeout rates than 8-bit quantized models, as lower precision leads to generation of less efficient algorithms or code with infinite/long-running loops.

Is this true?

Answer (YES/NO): NO